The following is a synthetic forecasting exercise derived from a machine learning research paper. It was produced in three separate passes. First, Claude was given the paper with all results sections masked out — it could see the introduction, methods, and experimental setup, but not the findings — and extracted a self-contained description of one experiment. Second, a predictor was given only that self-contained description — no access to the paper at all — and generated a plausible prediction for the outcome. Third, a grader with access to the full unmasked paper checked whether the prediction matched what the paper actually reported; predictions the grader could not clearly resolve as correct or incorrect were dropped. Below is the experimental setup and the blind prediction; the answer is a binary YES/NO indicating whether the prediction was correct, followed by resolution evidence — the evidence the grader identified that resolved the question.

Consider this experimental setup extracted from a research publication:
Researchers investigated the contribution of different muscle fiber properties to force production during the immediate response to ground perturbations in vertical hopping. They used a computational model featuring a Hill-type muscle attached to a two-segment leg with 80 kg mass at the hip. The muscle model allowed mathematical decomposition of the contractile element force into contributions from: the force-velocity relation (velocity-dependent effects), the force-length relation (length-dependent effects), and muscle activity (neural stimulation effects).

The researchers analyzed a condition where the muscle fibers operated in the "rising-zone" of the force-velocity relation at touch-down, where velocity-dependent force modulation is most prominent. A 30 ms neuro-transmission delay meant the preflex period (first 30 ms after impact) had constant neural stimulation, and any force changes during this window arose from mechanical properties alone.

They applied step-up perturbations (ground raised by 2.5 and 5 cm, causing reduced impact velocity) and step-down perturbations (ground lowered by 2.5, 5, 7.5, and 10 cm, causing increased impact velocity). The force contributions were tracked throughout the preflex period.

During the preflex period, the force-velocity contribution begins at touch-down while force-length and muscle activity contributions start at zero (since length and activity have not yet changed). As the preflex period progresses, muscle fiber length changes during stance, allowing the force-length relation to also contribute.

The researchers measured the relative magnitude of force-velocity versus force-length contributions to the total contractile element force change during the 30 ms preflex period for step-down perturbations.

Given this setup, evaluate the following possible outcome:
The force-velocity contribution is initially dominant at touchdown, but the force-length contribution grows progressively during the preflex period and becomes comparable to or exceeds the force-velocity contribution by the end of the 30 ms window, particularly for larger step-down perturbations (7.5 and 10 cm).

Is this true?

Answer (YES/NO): YES